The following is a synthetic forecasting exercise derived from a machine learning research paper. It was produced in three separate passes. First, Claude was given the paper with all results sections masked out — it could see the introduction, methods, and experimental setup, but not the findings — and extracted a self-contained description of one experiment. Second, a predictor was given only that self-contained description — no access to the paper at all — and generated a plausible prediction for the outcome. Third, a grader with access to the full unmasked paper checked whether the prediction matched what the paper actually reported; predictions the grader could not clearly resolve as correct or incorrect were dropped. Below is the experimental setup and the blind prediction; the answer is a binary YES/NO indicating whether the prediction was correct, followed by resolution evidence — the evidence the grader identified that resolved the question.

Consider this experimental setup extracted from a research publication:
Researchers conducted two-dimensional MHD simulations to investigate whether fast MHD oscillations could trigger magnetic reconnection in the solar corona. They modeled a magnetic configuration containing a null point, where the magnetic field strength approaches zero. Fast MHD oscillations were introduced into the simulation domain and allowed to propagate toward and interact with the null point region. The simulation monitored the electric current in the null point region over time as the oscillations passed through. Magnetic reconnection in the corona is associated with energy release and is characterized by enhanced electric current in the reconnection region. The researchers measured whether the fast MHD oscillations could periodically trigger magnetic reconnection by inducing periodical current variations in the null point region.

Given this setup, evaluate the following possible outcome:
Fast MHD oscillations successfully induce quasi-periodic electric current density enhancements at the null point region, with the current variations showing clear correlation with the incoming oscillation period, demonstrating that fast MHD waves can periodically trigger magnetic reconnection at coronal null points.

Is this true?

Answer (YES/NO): YES